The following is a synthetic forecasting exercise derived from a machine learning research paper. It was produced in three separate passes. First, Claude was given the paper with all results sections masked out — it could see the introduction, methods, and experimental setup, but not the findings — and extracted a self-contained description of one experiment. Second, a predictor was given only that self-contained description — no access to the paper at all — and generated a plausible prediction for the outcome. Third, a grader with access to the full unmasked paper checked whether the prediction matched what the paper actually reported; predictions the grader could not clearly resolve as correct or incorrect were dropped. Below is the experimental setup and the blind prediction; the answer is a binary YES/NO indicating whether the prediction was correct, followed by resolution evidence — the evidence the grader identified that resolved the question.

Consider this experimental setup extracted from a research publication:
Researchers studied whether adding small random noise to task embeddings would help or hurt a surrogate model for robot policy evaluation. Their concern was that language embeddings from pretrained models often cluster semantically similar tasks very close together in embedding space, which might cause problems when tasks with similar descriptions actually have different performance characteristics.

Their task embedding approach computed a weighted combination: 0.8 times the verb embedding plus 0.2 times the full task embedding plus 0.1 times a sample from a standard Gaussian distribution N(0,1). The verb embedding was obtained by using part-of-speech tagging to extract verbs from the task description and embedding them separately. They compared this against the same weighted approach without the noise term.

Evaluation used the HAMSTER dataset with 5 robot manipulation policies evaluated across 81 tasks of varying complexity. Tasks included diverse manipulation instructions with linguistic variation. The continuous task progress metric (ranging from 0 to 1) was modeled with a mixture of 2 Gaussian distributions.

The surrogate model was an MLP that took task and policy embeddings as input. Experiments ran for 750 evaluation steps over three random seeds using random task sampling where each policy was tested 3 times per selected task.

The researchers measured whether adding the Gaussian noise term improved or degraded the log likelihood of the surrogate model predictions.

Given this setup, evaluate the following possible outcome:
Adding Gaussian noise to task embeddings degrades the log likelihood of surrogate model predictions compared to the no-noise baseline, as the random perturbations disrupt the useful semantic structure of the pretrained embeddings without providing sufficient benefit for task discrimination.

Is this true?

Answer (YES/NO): NO